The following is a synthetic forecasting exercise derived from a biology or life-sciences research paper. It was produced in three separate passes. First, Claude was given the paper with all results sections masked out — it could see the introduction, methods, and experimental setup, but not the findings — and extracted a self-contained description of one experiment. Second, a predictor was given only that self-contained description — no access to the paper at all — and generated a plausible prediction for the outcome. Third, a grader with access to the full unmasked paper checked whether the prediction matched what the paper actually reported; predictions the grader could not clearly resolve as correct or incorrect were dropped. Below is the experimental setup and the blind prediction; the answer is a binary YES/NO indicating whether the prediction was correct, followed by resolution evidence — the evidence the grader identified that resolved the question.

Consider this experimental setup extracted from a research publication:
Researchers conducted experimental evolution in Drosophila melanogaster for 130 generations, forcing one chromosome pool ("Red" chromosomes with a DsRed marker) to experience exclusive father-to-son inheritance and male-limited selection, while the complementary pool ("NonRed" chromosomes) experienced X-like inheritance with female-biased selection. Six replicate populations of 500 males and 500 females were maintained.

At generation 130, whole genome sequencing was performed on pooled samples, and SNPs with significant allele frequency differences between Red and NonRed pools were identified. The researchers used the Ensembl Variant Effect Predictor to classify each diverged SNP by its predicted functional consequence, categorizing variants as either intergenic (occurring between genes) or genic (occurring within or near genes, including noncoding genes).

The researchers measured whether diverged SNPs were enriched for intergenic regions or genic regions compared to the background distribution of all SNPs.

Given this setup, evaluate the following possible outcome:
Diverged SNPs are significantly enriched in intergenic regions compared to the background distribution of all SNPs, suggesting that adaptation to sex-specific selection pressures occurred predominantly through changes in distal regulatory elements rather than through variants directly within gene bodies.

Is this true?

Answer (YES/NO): YES